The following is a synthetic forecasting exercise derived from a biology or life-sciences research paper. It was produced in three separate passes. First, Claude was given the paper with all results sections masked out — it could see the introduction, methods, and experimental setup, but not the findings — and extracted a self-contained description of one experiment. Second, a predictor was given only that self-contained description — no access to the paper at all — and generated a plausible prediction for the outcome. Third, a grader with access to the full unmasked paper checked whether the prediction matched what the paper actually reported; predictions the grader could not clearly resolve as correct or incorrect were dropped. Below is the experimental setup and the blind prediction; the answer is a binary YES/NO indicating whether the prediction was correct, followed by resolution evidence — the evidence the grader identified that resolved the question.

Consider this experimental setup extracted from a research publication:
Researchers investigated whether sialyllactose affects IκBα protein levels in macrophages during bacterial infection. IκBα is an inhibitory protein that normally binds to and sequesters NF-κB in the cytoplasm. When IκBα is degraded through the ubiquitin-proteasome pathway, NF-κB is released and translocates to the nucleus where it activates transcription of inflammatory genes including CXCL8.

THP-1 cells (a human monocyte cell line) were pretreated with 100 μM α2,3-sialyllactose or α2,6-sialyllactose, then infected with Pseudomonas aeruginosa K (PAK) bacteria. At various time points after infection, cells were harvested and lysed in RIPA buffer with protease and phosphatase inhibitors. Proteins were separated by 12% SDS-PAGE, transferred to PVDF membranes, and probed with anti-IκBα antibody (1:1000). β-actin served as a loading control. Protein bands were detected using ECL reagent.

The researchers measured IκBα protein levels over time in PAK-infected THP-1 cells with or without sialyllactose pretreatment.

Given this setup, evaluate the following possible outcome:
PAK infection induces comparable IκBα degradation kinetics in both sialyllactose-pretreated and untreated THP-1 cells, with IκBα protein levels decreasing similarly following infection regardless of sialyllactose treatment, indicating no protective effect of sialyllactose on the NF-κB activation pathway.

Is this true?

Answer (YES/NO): NO